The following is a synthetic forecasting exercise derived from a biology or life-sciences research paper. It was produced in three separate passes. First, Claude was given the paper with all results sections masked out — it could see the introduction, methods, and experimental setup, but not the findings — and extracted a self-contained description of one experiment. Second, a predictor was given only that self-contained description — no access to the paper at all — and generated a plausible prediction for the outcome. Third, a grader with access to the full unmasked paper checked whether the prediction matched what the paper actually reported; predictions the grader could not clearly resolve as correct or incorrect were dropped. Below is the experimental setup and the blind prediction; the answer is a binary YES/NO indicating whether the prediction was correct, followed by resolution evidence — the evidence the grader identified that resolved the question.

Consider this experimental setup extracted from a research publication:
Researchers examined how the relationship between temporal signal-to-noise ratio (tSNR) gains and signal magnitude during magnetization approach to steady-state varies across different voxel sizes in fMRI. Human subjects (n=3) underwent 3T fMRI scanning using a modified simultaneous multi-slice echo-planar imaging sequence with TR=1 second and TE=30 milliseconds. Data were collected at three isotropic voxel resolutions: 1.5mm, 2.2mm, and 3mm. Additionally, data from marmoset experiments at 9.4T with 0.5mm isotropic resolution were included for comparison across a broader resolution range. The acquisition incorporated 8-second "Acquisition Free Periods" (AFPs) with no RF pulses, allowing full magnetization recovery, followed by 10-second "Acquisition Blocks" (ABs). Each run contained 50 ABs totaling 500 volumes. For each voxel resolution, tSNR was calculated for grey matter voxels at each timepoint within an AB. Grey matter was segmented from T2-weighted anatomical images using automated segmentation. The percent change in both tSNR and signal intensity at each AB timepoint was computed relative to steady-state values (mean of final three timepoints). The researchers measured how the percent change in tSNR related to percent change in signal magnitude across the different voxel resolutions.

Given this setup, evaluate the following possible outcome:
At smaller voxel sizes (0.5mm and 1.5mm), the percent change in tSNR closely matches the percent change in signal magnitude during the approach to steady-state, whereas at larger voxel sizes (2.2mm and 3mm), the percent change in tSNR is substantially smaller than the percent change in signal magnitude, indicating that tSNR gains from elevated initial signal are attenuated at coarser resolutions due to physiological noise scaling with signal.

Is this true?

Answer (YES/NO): YES